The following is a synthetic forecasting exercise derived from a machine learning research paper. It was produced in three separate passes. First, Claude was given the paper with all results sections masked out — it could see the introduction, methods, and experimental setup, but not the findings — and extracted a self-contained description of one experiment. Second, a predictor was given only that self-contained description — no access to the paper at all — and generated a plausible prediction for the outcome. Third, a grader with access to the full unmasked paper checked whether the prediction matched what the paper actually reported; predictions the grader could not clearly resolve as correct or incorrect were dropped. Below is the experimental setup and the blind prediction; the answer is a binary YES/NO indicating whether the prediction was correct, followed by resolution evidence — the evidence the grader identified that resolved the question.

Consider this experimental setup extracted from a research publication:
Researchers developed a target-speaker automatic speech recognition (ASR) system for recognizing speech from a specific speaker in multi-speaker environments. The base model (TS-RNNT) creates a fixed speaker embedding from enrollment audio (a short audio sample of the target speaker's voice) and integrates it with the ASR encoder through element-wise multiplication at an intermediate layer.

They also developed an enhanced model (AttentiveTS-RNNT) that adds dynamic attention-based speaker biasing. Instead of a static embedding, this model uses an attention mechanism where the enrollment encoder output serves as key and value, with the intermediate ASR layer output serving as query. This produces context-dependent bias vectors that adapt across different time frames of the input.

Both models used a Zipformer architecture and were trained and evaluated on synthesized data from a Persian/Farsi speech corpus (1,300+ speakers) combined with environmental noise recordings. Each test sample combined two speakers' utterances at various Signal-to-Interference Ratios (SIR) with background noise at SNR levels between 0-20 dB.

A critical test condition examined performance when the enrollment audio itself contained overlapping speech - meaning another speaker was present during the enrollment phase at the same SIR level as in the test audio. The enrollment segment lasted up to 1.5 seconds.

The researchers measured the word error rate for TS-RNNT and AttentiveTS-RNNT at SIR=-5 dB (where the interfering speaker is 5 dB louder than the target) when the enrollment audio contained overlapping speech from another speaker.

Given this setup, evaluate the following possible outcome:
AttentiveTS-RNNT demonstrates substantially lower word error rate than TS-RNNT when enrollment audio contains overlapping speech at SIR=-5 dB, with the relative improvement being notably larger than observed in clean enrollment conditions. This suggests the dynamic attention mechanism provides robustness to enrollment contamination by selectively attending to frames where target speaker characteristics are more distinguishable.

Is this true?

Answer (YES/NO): NO